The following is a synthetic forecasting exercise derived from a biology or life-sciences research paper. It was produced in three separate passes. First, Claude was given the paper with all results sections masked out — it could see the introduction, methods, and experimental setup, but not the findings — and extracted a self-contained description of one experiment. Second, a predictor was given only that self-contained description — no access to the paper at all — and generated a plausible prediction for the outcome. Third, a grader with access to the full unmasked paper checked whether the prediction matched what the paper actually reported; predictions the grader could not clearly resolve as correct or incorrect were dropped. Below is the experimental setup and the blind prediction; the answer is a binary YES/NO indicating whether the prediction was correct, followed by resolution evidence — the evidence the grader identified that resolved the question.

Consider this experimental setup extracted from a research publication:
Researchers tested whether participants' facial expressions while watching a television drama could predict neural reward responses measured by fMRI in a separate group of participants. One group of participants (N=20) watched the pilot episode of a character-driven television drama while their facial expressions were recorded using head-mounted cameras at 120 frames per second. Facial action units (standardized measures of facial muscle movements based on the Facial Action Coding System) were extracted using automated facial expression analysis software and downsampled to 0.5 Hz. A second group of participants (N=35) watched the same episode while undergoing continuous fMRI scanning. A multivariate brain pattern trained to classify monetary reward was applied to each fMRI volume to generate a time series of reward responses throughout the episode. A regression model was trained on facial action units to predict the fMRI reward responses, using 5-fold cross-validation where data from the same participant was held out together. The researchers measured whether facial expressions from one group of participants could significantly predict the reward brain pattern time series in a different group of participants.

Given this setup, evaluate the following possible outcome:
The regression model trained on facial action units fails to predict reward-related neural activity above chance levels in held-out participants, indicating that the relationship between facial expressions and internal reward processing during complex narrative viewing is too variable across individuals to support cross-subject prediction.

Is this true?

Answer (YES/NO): NO